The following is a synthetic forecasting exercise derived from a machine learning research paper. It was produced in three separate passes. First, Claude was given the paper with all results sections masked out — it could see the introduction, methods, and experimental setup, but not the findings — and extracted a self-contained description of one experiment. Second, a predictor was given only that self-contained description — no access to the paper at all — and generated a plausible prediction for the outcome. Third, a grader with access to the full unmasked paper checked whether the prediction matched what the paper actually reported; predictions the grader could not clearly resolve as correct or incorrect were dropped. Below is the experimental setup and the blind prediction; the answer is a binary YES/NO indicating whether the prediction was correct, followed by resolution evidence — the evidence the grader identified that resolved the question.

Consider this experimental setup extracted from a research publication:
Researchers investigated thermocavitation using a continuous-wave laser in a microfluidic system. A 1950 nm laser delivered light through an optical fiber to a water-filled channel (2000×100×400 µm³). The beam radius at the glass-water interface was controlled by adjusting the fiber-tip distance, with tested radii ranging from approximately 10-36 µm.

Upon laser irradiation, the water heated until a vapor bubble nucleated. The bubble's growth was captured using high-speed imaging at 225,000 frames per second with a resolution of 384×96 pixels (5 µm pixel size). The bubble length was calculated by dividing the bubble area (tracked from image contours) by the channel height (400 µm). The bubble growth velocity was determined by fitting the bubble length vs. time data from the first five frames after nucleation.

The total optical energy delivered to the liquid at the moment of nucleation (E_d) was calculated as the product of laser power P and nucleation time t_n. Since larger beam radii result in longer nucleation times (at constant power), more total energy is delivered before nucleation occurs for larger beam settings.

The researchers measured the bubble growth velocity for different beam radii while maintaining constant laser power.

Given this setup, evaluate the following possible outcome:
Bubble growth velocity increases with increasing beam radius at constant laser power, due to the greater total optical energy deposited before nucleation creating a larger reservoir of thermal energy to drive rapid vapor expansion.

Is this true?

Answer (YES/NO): YES